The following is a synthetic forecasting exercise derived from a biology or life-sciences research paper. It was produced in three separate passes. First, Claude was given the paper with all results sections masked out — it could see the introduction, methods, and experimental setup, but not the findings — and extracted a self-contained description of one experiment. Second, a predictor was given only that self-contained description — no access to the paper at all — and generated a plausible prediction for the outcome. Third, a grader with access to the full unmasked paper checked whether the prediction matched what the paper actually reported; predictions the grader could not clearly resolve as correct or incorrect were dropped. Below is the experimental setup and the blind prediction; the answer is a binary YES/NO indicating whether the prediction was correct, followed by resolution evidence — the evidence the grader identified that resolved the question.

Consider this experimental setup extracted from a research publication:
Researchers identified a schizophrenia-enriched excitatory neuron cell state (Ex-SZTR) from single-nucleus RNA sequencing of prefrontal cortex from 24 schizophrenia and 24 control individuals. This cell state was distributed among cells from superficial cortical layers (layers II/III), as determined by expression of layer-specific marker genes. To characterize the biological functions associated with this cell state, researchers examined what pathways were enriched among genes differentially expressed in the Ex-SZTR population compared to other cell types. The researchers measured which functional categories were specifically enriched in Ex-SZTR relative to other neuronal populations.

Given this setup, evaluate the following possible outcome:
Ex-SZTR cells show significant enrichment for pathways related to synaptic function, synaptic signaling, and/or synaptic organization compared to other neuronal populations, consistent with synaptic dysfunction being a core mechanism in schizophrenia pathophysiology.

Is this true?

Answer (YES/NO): YES